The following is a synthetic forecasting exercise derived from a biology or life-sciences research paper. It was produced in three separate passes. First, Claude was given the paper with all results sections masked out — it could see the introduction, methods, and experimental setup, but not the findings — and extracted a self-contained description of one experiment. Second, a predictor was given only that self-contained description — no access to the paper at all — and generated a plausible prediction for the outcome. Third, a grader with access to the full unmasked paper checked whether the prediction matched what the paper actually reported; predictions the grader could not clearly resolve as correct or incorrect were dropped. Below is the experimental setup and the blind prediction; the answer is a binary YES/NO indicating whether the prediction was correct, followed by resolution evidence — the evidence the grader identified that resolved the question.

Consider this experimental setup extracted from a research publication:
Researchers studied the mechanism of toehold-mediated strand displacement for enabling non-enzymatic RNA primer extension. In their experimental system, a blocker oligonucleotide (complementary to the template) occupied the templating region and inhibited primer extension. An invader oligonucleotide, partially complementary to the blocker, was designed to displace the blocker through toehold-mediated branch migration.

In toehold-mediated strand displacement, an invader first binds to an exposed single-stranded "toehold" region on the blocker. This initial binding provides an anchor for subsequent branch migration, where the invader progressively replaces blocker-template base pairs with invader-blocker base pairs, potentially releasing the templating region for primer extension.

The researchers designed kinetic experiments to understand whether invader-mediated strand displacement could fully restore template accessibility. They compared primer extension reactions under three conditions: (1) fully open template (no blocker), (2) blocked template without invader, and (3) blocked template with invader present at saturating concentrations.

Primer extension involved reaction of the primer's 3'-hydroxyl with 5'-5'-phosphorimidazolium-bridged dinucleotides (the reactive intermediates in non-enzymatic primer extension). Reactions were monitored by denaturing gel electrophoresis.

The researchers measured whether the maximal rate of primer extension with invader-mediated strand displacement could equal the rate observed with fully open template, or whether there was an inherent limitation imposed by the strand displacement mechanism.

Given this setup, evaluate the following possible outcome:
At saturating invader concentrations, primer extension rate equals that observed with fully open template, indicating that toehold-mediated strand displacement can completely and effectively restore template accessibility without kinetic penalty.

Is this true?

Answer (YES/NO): NO